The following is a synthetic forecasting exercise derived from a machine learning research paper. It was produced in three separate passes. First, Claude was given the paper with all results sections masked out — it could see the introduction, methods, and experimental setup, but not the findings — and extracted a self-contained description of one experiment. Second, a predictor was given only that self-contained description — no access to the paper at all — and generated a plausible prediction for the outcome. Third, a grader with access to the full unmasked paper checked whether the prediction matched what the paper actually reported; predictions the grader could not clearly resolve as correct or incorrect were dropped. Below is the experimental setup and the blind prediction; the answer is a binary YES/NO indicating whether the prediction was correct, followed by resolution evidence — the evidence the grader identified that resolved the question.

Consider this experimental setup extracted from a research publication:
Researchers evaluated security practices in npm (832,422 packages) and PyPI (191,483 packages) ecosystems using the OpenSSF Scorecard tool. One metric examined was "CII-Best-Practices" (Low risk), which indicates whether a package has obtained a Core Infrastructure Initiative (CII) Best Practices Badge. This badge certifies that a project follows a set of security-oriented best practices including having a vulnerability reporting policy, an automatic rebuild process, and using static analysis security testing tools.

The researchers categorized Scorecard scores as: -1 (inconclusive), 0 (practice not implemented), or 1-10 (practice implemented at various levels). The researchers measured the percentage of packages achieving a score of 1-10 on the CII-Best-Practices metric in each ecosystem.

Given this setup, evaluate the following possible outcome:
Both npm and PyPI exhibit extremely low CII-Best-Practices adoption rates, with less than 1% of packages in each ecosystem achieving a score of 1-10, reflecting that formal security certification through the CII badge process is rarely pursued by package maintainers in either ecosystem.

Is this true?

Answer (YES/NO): YES